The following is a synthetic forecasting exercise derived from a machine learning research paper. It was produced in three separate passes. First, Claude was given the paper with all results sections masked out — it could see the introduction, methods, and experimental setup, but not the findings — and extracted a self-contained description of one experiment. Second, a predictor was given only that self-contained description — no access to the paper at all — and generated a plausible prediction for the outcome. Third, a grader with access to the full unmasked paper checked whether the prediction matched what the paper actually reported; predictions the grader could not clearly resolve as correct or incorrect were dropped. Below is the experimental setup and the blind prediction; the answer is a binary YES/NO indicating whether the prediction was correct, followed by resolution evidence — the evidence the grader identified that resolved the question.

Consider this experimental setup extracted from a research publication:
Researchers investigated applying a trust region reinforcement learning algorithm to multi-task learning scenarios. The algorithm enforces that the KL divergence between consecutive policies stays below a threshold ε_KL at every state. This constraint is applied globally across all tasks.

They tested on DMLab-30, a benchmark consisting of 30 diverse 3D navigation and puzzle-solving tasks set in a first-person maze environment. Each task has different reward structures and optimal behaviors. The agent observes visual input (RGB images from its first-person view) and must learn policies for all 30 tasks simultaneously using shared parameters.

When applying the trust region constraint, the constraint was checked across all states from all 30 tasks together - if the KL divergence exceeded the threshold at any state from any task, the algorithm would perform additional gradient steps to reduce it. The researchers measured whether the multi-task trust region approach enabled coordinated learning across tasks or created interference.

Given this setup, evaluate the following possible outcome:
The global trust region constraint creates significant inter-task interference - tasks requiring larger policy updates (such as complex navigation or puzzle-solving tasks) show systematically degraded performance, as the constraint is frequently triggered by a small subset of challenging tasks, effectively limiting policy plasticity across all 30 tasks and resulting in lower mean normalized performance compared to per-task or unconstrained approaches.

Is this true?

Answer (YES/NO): NO